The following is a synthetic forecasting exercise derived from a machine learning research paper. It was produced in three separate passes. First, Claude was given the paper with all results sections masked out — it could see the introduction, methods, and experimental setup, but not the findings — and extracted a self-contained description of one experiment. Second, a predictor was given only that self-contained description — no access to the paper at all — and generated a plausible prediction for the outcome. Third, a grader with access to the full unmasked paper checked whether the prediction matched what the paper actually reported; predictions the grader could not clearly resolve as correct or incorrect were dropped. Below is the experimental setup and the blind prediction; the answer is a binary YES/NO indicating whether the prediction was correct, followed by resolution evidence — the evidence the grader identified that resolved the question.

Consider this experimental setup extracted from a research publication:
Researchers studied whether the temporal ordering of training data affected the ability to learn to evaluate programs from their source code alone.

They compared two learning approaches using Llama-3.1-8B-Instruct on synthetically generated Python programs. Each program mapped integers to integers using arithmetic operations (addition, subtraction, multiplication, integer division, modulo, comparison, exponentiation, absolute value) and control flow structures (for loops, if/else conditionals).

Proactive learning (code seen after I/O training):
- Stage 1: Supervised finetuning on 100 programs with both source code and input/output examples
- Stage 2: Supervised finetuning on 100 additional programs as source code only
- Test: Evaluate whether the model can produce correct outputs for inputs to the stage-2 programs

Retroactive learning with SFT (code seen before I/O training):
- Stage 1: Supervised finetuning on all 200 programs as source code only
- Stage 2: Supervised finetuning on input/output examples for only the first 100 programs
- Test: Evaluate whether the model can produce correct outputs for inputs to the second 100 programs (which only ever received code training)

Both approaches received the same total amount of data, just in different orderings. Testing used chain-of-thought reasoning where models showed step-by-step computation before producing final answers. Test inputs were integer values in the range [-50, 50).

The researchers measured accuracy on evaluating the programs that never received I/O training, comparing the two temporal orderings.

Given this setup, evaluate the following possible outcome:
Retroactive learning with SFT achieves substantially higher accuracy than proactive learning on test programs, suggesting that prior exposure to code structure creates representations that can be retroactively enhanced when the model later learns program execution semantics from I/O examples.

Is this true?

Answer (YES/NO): NO